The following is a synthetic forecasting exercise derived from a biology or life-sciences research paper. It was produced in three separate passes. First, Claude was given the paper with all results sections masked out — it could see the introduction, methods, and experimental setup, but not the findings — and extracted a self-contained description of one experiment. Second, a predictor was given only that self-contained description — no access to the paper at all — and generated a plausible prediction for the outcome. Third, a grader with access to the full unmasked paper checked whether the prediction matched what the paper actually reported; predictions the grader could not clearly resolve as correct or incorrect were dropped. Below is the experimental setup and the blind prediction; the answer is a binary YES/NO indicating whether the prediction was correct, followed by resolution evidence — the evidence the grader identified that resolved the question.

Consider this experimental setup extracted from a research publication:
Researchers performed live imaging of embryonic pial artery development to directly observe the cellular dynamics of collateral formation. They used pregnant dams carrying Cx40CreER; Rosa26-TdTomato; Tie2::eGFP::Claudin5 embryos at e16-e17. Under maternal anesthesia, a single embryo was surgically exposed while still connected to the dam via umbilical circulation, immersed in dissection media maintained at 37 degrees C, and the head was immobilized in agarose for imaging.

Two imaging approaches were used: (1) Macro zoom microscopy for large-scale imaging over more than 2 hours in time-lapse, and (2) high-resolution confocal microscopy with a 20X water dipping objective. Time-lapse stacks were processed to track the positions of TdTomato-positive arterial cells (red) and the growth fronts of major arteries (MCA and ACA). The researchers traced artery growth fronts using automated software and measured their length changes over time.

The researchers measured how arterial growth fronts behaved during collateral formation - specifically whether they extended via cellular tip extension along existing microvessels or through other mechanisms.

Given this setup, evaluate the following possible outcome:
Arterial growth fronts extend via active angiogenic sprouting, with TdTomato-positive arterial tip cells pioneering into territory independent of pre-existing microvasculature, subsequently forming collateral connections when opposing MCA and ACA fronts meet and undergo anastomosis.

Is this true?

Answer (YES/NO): NO